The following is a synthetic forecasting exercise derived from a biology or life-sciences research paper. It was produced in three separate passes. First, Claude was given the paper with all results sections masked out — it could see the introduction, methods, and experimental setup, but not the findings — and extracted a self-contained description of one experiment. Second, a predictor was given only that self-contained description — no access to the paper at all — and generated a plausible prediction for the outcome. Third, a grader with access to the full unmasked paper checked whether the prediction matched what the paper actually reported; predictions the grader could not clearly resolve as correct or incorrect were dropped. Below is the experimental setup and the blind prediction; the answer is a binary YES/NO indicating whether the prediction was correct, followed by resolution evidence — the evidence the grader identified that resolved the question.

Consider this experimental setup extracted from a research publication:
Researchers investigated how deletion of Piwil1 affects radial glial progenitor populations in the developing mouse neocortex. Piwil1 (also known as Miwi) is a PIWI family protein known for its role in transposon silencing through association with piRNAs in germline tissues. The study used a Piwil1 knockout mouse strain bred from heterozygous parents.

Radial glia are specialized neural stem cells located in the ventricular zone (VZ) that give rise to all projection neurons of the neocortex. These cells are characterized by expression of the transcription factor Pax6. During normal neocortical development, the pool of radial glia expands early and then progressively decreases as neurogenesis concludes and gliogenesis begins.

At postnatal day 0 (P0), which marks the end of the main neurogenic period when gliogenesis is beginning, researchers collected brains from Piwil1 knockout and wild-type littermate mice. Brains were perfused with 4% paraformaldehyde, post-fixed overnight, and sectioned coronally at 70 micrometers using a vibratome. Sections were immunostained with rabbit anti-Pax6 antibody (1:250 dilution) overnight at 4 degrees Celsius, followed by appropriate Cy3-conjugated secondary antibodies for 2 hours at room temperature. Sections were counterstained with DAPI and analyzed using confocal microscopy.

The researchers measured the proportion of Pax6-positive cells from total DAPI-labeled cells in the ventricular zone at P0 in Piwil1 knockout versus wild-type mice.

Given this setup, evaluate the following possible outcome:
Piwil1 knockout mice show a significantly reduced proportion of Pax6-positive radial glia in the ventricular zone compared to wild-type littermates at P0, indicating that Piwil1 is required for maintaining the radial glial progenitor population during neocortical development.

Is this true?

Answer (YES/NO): NO